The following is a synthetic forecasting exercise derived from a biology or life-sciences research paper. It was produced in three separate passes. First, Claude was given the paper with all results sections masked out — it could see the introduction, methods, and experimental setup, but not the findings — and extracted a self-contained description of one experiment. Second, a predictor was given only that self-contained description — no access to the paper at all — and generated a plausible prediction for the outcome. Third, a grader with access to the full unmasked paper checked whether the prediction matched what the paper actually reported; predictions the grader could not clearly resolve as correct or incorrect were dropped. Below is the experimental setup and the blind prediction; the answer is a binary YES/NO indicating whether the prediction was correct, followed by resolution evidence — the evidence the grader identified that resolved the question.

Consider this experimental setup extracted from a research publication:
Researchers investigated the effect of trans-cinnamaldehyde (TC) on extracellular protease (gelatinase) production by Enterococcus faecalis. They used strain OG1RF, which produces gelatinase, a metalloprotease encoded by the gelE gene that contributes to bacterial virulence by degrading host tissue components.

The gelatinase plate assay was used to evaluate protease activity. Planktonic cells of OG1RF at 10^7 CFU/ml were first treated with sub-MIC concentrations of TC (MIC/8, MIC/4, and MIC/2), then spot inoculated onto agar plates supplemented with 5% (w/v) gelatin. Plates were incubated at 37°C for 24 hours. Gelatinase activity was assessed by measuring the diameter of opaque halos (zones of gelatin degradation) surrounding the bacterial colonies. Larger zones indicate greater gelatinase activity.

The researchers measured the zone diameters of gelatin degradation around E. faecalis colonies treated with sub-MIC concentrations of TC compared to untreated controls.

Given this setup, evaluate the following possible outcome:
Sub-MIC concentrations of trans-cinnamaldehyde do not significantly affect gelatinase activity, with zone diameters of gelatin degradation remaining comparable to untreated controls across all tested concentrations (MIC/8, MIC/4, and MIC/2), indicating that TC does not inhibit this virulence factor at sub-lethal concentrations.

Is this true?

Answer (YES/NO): NO